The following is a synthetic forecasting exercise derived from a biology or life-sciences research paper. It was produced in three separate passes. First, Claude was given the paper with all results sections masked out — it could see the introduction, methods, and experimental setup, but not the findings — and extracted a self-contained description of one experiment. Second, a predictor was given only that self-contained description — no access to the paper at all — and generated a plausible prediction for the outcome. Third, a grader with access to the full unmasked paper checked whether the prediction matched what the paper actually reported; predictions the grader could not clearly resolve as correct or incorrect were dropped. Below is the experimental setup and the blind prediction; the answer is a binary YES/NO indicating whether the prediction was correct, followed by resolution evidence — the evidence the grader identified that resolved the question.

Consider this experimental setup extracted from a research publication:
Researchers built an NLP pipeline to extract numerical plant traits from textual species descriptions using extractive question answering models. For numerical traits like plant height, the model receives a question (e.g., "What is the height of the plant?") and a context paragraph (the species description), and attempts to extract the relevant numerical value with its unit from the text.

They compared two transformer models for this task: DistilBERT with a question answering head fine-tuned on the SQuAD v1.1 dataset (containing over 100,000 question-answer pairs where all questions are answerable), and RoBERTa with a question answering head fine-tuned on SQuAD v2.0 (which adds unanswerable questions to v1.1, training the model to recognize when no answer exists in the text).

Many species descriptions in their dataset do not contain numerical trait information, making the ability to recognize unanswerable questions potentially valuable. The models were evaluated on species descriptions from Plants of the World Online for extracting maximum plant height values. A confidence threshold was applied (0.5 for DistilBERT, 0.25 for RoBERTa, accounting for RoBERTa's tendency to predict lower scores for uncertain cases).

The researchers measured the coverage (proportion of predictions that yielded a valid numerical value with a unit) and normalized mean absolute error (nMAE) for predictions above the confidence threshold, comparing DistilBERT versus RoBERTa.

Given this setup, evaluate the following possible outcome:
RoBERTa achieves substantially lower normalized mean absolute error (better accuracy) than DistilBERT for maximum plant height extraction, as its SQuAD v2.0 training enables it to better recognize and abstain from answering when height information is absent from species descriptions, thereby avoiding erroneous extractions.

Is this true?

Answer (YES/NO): NO